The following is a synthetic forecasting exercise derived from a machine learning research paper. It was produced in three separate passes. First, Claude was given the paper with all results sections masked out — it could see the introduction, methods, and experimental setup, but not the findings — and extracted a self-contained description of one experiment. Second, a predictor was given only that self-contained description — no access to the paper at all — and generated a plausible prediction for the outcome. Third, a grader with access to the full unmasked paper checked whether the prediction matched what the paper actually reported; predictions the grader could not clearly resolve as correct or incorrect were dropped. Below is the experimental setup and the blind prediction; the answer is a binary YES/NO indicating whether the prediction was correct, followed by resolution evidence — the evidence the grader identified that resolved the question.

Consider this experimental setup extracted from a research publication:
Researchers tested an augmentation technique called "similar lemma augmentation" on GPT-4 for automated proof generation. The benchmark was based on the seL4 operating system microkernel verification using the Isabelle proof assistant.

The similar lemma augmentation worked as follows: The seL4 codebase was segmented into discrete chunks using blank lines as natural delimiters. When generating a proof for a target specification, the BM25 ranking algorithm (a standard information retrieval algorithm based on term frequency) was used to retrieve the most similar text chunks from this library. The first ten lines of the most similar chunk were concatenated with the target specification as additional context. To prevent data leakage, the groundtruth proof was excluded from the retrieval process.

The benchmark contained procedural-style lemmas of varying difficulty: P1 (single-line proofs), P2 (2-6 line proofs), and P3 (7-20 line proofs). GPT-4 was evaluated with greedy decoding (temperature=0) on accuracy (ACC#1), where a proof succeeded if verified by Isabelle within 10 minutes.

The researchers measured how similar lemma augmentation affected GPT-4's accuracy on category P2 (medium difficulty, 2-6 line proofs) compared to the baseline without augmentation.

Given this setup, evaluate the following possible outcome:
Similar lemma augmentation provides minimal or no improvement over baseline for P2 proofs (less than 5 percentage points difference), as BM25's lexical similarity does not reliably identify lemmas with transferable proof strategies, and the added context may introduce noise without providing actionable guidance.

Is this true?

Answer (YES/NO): NO